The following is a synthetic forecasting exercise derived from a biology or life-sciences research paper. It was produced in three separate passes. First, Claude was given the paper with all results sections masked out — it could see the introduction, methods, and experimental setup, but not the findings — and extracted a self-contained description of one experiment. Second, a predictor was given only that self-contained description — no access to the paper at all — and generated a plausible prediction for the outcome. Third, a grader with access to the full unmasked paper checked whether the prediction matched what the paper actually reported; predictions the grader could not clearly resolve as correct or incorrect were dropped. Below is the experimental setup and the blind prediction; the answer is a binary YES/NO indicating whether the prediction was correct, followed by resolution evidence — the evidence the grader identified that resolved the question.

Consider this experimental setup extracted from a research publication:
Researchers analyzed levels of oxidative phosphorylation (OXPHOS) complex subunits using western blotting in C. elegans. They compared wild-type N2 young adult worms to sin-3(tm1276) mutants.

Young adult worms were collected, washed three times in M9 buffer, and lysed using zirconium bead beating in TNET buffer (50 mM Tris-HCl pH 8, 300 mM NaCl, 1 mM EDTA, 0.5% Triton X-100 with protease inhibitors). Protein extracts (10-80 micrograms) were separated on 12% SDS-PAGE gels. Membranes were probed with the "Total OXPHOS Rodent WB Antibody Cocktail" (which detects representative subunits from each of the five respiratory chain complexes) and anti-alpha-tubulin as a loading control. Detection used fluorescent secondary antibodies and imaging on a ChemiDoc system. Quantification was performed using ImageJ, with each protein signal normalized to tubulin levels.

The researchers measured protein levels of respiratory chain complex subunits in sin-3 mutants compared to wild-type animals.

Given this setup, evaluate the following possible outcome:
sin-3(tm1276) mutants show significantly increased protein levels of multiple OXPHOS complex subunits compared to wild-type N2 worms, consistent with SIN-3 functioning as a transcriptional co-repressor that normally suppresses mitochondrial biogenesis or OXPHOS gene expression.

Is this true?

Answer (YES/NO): NO